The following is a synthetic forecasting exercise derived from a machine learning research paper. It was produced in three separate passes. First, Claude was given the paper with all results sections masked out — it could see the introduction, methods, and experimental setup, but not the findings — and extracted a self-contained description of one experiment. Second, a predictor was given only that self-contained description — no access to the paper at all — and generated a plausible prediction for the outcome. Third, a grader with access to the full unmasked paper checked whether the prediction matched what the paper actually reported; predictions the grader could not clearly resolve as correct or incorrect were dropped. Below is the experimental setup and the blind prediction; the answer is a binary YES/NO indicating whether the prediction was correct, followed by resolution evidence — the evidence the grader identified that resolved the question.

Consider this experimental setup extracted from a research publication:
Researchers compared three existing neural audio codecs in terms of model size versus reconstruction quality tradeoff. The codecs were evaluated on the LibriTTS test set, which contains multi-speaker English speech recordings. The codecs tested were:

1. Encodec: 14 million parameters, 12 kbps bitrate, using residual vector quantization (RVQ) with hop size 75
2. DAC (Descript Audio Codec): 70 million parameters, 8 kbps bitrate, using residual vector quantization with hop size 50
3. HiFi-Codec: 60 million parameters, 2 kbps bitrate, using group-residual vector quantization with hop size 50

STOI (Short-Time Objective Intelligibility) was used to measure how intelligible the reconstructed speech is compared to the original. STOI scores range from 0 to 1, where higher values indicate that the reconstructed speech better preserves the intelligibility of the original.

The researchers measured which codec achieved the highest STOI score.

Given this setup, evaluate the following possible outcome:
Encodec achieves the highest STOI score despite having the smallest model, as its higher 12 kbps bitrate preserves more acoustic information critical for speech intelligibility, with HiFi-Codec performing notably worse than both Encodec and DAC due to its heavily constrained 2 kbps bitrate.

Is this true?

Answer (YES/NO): NO